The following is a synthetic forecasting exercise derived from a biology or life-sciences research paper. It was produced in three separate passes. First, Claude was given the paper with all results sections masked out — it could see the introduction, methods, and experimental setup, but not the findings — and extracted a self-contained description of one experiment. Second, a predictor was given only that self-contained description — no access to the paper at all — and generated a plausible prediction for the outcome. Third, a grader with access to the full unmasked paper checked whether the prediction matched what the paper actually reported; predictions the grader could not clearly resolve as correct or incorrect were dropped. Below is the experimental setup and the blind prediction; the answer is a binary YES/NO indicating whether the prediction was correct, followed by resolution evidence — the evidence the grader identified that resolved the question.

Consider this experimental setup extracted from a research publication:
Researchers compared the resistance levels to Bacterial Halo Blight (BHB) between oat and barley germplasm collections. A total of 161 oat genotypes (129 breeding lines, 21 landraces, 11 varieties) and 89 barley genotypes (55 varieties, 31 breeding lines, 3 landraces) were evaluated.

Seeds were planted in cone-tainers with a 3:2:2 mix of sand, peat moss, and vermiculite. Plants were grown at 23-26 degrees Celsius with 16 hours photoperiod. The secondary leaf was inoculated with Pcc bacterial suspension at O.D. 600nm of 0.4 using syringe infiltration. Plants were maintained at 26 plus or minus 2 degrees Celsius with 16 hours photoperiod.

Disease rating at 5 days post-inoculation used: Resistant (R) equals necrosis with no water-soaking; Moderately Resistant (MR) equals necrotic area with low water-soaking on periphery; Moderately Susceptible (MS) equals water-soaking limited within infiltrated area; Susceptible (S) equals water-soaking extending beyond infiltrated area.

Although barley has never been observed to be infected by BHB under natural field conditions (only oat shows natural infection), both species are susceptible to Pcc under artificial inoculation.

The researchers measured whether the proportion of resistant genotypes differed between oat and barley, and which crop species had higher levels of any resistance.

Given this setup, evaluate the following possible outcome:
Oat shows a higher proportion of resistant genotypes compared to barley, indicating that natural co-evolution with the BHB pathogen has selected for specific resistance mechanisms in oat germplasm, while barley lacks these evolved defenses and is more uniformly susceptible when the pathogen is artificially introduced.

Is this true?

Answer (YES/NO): NO